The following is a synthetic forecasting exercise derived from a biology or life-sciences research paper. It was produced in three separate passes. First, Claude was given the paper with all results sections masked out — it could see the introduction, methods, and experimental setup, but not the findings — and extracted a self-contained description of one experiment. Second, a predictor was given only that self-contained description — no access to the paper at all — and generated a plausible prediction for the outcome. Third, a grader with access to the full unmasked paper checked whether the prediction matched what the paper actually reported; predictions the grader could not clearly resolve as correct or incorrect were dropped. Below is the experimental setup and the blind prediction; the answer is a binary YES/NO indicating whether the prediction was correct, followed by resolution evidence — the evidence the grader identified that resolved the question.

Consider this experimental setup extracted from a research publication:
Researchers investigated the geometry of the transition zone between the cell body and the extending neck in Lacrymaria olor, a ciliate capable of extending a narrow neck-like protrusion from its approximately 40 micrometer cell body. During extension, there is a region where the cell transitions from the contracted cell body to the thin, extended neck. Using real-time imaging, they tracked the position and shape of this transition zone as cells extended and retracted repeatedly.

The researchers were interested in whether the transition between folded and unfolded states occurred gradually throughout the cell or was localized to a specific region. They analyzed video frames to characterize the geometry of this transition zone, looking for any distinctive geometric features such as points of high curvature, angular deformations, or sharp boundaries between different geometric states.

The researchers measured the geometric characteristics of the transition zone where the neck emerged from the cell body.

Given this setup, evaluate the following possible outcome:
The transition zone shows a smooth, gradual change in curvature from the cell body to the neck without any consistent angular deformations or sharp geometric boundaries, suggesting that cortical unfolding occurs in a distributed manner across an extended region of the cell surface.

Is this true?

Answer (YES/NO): NO